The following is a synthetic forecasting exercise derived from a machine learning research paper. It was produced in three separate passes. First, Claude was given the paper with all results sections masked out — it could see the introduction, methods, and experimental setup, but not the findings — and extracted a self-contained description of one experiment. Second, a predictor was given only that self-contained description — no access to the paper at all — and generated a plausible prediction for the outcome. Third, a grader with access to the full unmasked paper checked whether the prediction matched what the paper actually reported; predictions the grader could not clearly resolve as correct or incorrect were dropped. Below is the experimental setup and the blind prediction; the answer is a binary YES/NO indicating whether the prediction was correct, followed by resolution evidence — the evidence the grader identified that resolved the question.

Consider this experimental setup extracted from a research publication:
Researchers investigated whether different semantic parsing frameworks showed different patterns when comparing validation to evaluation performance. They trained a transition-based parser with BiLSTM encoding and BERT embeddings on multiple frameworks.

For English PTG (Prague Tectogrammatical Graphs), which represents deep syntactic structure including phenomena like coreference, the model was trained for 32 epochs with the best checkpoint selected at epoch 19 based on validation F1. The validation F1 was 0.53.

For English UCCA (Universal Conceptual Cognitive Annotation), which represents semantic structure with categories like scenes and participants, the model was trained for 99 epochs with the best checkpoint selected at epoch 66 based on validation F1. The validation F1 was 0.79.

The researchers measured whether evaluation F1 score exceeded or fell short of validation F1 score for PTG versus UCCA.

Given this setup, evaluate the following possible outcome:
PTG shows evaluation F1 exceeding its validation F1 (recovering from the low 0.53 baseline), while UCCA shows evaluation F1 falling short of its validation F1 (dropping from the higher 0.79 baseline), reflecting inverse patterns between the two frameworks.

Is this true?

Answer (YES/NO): YES